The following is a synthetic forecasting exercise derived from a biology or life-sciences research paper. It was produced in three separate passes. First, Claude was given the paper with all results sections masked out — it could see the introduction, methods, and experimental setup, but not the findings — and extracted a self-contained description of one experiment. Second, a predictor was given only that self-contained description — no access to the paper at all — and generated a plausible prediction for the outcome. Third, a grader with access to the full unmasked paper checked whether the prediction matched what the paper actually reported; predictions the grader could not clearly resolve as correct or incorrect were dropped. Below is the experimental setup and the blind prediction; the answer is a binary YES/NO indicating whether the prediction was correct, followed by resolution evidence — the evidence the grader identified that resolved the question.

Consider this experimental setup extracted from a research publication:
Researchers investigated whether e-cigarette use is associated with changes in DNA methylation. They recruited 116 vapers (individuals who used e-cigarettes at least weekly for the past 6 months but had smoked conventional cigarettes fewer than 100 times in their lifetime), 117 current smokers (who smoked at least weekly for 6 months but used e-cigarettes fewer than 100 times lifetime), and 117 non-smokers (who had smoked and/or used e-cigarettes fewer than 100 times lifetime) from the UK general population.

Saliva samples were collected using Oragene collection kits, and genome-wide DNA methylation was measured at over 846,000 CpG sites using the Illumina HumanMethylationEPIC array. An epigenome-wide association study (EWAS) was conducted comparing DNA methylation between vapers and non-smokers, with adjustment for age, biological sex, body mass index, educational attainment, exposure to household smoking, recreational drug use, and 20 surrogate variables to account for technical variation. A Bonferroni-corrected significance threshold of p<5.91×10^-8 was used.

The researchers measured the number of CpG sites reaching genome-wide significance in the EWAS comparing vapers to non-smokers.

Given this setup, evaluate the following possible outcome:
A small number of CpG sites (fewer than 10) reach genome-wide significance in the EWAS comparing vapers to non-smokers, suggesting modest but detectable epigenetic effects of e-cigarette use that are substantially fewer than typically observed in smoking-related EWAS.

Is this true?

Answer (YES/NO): NO